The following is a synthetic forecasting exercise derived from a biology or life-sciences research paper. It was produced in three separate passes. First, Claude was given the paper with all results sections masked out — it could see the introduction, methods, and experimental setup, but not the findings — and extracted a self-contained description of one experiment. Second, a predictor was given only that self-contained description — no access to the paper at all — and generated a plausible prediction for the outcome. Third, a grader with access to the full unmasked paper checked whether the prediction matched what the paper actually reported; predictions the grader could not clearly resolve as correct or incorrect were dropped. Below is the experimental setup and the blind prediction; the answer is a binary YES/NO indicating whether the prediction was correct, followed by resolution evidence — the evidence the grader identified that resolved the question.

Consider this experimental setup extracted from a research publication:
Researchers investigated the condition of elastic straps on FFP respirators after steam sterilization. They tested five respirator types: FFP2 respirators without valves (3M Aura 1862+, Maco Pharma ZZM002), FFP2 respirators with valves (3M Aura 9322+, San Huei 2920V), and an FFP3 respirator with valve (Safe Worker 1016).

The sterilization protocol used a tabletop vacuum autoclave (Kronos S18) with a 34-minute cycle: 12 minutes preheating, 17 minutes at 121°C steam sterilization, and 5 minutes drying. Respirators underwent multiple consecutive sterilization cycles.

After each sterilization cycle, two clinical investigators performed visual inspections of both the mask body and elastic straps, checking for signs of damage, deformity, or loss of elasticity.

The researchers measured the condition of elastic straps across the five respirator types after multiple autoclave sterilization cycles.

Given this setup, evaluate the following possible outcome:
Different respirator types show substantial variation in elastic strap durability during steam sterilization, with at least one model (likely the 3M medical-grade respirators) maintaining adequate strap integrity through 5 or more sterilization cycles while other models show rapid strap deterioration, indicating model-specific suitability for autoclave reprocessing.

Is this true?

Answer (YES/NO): NO